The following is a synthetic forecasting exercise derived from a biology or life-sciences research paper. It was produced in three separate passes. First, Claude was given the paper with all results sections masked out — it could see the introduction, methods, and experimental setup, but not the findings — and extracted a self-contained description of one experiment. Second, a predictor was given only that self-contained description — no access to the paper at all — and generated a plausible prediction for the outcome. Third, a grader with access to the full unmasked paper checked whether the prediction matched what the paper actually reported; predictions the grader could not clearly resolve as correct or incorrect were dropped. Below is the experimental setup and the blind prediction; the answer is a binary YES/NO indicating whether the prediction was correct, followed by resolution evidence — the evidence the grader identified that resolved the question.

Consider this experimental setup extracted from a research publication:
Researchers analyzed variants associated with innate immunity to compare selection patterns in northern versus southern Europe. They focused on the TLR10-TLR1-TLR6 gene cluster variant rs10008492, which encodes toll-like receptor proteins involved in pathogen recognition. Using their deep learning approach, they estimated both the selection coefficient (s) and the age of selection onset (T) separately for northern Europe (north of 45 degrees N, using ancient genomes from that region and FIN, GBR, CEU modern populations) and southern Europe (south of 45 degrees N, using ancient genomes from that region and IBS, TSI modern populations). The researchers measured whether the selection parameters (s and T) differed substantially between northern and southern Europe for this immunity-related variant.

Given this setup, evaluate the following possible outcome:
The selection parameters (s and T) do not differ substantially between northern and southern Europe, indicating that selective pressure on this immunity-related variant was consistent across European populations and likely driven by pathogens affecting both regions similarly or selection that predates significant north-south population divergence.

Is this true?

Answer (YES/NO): YES